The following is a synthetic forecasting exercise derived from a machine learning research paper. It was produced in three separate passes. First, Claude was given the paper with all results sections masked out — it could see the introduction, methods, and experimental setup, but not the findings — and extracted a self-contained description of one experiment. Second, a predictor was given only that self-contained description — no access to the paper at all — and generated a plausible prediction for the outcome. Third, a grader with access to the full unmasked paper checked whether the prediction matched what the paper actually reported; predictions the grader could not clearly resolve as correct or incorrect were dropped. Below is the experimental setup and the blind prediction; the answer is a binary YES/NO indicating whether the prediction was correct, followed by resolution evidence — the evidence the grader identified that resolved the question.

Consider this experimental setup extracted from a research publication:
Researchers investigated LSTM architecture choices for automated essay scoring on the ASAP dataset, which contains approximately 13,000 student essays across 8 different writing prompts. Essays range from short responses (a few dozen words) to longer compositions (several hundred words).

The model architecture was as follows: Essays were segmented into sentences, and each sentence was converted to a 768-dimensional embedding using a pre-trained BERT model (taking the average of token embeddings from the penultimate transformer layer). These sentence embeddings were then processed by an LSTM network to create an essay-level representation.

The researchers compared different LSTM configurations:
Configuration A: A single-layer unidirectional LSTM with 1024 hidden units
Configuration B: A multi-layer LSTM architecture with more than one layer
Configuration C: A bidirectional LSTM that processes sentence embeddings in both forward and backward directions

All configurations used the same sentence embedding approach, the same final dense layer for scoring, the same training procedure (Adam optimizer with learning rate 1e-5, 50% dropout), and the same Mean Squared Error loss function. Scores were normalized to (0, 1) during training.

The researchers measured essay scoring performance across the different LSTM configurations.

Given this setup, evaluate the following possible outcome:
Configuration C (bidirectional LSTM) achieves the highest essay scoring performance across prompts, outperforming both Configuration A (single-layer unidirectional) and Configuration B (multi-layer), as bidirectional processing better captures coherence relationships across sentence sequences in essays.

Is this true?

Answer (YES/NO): NO